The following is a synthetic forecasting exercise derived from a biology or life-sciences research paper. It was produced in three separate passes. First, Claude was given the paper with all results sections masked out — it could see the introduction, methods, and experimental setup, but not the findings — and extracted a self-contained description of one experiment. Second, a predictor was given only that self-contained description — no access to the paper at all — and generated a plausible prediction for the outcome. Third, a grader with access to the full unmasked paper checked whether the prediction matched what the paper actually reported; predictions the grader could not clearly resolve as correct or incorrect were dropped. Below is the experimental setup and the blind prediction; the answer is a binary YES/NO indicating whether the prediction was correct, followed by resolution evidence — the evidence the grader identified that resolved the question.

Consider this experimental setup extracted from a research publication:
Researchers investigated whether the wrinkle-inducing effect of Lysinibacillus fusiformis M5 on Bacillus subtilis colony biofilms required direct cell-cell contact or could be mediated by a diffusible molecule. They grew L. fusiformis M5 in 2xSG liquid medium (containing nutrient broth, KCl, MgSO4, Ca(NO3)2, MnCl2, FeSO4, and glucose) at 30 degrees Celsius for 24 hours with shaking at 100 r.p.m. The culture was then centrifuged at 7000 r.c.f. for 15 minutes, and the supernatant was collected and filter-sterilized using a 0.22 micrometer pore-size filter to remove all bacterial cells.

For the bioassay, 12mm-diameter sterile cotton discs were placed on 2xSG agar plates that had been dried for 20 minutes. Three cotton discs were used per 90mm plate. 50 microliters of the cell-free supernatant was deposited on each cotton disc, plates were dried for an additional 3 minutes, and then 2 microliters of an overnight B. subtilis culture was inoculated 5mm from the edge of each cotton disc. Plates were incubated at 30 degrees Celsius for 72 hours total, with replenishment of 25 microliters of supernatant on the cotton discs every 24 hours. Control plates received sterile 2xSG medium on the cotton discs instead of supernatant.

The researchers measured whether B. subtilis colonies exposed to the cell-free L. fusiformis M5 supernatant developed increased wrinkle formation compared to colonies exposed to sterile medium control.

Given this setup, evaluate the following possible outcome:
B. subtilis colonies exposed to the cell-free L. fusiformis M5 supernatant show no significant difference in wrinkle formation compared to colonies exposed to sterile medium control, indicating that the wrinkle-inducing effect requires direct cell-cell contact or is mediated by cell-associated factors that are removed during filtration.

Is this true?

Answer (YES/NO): NO